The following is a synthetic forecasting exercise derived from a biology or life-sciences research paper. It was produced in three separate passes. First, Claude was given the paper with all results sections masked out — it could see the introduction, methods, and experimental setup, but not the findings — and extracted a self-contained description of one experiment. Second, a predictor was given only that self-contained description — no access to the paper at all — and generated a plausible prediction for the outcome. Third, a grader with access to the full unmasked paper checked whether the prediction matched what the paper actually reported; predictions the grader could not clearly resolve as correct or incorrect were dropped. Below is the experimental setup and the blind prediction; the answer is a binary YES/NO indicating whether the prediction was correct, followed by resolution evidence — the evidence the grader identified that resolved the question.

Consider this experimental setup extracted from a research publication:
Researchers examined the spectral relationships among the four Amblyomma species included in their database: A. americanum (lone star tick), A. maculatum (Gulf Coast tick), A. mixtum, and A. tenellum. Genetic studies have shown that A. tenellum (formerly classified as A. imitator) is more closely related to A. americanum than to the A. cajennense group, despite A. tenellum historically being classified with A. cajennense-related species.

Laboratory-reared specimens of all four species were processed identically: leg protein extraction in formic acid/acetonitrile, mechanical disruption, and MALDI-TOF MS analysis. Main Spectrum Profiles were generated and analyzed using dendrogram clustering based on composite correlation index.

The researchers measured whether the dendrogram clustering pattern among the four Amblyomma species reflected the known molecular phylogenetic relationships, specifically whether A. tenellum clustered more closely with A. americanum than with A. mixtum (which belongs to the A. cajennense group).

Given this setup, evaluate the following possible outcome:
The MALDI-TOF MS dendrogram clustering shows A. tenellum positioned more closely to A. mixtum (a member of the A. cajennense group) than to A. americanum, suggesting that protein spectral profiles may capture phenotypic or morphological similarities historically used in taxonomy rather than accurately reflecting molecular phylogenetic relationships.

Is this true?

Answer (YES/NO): YES